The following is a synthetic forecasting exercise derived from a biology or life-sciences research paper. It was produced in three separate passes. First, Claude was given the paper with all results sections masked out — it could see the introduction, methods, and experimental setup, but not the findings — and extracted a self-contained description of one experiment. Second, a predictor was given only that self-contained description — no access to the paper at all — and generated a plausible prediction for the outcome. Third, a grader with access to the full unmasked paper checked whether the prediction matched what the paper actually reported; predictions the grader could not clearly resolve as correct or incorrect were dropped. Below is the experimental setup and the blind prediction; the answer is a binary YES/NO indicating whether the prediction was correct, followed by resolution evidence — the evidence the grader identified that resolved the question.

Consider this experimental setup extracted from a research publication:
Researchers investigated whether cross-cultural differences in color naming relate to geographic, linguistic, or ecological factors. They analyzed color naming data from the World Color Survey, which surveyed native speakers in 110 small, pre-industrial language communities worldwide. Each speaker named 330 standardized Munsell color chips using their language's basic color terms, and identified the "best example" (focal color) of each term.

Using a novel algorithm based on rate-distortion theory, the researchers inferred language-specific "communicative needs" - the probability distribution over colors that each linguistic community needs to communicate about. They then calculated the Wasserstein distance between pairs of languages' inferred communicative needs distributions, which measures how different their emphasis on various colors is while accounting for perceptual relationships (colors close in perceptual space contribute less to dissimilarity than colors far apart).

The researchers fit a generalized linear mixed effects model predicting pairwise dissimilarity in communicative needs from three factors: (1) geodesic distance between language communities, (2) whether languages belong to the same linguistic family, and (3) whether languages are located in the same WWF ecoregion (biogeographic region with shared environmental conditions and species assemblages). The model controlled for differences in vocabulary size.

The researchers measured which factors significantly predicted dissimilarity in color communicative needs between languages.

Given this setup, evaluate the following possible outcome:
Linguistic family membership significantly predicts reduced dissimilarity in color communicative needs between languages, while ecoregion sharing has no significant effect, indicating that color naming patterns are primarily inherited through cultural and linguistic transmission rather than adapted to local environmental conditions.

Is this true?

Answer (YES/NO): NO